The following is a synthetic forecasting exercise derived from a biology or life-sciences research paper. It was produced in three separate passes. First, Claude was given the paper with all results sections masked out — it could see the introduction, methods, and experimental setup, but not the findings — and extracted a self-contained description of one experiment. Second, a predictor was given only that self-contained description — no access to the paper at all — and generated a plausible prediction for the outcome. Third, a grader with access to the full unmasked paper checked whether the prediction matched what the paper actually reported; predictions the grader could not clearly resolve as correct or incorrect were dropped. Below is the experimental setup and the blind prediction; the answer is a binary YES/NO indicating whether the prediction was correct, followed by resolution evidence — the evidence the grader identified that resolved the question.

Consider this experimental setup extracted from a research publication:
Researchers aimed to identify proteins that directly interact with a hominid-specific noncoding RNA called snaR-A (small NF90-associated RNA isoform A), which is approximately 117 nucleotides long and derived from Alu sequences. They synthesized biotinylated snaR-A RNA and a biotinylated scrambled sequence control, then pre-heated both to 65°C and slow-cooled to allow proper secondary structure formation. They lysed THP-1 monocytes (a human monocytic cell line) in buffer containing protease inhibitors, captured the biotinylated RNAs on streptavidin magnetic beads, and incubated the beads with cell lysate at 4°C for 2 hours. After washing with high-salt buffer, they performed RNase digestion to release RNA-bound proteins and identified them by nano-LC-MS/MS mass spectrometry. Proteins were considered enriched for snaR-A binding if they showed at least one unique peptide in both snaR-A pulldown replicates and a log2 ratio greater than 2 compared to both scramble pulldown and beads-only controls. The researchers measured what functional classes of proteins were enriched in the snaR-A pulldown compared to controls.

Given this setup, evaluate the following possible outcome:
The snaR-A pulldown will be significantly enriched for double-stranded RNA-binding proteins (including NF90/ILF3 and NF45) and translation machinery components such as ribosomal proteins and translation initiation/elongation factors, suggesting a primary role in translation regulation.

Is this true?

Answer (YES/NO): NO